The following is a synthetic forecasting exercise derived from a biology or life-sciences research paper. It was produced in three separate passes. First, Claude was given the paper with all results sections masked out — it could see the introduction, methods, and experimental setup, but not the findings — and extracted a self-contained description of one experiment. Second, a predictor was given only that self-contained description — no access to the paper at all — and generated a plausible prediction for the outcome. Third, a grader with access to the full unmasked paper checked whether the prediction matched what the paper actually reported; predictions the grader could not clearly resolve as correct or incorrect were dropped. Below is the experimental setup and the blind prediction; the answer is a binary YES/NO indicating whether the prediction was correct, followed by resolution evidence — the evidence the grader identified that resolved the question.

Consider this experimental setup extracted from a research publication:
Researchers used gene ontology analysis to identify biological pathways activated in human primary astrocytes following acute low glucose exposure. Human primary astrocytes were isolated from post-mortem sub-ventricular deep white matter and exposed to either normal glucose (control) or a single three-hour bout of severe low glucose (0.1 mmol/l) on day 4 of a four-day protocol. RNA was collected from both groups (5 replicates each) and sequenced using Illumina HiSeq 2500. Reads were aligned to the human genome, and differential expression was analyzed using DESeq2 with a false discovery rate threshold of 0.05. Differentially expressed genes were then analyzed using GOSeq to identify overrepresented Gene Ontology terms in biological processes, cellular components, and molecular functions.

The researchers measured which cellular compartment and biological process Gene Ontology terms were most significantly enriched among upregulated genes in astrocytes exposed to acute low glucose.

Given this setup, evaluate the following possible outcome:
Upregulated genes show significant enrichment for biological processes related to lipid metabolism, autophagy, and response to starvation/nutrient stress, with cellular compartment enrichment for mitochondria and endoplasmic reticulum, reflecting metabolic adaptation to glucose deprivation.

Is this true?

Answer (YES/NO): NO